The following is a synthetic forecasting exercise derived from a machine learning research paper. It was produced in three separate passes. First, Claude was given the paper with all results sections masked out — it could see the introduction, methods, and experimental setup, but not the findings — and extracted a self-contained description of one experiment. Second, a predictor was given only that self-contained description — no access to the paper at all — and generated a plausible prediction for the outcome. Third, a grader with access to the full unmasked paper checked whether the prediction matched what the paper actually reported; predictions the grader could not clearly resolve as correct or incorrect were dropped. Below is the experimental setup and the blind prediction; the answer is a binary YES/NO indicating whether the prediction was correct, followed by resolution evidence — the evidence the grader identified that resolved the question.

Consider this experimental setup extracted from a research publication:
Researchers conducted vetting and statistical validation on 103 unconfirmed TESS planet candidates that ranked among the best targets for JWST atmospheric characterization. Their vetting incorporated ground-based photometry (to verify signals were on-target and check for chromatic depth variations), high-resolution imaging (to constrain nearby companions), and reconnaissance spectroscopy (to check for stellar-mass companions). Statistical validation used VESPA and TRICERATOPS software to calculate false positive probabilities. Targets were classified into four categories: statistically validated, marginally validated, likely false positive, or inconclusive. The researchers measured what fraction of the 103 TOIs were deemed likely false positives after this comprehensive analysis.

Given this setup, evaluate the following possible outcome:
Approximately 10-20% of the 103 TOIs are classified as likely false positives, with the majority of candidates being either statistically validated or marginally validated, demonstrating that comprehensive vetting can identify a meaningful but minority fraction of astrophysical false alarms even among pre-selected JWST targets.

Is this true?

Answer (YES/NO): NO